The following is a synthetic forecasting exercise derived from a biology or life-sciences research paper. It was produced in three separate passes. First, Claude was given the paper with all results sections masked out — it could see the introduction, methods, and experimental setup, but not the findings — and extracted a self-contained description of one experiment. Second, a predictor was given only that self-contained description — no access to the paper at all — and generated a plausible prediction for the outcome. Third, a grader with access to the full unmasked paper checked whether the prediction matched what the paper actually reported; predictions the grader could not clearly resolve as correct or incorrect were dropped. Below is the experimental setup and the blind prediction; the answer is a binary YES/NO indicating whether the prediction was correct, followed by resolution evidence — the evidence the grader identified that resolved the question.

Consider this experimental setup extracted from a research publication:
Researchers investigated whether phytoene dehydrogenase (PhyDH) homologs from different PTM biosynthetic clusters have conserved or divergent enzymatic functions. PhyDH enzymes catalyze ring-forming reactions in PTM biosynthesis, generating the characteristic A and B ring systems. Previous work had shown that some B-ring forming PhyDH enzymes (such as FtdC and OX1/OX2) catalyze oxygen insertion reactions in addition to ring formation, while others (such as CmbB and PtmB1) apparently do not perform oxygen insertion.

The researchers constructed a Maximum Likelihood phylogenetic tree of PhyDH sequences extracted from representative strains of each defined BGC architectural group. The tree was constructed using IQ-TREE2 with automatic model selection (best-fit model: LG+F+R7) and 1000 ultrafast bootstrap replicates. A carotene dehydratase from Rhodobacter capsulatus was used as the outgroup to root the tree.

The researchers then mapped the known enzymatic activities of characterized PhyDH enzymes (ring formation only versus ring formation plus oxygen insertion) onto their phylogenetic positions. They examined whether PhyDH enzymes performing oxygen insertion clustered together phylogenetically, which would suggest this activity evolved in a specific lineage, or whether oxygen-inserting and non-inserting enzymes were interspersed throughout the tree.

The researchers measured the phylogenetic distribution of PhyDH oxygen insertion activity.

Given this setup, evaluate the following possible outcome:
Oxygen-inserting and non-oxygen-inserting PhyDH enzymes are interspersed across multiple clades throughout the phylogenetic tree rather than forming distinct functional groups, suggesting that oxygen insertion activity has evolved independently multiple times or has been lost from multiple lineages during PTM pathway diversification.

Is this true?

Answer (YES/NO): YES